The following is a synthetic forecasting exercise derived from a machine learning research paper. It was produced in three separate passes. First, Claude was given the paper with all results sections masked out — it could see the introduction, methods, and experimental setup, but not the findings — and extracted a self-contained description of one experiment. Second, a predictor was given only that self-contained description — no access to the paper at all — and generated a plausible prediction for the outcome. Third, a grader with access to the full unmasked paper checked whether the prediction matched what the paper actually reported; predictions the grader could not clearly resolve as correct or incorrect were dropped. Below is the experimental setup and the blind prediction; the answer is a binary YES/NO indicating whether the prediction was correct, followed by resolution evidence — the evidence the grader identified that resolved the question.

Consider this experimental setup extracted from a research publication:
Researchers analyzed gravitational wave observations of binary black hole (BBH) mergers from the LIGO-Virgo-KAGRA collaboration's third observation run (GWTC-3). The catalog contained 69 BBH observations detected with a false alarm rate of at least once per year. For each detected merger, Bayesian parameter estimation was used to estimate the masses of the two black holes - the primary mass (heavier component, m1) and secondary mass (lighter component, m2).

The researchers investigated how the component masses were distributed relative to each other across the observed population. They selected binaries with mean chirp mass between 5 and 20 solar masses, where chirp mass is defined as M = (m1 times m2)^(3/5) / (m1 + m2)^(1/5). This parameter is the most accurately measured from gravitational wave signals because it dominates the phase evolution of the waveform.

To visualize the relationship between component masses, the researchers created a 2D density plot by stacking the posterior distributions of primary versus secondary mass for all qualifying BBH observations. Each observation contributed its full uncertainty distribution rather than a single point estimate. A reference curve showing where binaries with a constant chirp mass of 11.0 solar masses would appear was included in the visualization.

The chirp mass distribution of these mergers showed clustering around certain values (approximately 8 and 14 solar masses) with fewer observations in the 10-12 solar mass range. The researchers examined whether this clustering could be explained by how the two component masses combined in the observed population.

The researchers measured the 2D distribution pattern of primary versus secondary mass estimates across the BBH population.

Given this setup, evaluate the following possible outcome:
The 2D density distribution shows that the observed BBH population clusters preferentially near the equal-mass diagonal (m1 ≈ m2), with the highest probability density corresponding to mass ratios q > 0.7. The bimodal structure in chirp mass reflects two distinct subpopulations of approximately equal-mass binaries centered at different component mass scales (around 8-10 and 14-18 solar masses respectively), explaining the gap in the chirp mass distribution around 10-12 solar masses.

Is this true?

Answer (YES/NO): NO